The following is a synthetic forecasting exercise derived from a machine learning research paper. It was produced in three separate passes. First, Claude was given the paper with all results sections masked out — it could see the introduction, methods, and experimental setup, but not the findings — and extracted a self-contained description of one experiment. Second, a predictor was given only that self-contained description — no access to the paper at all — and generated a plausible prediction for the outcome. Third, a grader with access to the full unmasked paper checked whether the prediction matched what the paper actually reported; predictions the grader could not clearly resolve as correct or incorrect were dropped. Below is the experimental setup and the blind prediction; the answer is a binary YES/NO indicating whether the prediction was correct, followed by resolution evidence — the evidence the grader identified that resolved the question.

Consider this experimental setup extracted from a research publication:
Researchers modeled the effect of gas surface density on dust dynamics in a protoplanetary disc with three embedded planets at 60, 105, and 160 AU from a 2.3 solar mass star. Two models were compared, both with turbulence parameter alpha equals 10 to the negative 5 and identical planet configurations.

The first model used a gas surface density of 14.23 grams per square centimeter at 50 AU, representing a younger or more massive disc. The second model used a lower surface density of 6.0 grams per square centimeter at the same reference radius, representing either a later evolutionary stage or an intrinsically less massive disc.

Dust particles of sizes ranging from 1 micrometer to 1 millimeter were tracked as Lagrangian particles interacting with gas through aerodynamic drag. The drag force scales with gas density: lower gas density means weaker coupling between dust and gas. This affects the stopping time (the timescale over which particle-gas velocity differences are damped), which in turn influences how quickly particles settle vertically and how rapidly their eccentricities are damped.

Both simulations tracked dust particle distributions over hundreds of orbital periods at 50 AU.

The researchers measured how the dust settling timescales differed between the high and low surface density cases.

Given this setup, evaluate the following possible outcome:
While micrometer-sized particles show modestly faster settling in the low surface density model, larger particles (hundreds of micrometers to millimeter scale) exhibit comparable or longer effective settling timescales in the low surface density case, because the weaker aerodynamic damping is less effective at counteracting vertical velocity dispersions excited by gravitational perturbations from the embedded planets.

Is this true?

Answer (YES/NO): NO